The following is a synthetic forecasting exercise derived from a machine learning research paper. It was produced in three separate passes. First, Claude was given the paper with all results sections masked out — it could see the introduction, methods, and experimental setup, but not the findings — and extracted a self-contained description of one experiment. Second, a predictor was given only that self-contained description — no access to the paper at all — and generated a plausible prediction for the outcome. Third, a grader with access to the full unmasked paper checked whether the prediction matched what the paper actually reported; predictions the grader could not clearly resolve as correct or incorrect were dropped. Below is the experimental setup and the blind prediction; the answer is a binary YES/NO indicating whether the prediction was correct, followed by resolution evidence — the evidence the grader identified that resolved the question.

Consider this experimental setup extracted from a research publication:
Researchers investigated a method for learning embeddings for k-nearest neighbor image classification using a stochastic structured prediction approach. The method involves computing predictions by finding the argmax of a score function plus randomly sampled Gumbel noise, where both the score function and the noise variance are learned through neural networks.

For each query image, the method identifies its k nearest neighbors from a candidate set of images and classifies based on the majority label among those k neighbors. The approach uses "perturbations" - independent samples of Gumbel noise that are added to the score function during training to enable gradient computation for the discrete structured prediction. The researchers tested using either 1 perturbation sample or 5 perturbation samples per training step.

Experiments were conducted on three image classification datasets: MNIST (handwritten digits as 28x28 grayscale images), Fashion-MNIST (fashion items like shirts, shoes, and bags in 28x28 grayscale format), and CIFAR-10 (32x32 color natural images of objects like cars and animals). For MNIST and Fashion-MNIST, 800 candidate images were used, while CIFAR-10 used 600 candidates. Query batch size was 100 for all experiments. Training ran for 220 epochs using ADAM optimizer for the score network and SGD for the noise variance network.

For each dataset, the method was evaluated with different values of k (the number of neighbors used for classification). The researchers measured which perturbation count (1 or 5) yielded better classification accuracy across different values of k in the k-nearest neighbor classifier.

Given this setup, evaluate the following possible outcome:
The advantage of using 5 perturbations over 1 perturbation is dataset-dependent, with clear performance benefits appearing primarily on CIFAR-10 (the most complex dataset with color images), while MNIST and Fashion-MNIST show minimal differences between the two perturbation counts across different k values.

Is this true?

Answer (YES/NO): NO